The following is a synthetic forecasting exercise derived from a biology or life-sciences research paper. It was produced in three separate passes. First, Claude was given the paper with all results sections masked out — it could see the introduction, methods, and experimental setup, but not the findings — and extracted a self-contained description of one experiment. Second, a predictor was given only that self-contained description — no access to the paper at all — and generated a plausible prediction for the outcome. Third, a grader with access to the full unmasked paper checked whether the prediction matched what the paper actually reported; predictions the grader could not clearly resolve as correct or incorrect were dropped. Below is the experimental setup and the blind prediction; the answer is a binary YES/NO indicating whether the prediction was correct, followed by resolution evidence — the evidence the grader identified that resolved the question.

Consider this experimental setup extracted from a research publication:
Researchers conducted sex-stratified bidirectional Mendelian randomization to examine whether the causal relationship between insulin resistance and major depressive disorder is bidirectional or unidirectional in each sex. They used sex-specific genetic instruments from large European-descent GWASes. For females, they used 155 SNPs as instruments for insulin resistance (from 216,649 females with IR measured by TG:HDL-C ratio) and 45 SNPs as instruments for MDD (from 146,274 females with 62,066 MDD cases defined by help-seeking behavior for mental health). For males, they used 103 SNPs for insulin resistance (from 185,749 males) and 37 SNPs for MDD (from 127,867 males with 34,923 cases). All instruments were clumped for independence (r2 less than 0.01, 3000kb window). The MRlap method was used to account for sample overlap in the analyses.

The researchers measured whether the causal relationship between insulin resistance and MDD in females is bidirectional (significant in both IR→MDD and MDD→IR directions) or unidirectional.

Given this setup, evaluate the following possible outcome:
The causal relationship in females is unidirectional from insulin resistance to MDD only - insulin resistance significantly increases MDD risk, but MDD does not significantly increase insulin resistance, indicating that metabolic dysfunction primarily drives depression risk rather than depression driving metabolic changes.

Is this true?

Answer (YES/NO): NO